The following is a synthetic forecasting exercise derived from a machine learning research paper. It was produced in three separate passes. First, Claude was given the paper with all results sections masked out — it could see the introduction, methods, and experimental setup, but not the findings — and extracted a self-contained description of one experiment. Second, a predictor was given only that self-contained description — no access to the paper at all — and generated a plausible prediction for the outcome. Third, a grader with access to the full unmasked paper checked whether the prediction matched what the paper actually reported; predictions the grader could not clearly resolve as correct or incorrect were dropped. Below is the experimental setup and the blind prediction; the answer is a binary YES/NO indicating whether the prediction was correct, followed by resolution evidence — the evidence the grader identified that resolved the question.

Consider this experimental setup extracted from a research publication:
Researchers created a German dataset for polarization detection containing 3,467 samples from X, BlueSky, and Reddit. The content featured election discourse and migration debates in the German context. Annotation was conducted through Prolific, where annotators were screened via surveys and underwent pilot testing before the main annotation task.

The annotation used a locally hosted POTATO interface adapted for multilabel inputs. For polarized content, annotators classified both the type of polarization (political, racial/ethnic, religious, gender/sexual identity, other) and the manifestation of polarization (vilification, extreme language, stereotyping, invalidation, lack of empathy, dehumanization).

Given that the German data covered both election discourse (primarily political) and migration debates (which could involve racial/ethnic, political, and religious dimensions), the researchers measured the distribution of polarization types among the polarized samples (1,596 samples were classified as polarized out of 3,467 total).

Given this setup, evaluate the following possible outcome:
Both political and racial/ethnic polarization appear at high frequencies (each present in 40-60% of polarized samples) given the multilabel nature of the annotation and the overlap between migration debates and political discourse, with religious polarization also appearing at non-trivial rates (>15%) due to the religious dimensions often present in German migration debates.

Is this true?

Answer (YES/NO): NO